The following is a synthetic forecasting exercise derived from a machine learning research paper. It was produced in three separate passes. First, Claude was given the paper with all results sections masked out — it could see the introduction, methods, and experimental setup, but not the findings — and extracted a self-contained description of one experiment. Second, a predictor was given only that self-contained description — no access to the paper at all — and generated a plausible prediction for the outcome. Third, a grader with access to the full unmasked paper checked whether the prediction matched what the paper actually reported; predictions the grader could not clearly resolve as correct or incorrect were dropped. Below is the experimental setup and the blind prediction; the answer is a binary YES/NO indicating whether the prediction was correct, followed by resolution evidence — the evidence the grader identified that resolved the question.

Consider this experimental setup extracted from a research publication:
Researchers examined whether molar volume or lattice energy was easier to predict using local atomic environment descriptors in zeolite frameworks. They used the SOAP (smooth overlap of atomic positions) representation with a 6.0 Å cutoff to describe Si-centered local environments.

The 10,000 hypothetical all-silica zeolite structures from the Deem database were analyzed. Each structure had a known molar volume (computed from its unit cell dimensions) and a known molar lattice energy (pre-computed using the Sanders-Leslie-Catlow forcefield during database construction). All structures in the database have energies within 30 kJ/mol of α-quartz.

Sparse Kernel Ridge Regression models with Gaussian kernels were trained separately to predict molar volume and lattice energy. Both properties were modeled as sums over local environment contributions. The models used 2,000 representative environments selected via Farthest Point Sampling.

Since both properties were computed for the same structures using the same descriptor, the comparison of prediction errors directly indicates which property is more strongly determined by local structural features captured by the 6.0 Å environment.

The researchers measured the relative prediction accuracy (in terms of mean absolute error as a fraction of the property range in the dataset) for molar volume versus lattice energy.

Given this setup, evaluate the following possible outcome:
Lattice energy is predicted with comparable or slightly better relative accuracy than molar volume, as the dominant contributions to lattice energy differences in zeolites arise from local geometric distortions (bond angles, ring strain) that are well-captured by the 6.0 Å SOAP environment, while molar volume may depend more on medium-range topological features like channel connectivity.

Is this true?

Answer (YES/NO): NO